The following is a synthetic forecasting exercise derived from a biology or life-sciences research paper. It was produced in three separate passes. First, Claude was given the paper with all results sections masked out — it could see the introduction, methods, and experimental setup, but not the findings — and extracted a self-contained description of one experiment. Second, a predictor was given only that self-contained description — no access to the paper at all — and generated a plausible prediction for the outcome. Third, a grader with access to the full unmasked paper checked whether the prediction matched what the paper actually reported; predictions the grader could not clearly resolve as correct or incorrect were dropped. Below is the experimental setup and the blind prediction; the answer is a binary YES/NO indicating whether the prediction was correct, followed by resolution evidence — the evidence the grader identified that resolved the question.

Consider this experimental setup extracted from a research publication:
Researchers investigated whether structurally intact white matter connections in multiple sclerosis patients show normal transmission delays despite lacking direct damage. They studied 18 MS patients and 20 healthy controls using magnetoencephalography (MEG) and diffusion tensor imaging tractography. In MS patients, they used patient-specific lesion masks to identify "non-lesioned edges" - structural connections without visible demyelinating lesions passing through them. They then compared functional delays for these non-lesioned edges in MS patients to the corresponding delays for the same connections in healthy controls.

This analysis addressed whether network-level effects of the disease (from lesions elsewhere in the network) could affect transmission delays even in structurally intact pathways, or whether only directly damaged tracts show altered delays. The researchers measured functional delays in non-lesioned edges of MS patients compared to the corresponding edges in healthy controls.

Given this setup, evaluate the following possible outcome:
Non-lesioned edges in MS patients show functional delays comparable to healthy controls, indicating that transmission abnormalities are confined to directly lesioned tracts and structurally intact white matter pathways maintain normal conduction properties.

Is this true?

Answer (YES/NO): NO